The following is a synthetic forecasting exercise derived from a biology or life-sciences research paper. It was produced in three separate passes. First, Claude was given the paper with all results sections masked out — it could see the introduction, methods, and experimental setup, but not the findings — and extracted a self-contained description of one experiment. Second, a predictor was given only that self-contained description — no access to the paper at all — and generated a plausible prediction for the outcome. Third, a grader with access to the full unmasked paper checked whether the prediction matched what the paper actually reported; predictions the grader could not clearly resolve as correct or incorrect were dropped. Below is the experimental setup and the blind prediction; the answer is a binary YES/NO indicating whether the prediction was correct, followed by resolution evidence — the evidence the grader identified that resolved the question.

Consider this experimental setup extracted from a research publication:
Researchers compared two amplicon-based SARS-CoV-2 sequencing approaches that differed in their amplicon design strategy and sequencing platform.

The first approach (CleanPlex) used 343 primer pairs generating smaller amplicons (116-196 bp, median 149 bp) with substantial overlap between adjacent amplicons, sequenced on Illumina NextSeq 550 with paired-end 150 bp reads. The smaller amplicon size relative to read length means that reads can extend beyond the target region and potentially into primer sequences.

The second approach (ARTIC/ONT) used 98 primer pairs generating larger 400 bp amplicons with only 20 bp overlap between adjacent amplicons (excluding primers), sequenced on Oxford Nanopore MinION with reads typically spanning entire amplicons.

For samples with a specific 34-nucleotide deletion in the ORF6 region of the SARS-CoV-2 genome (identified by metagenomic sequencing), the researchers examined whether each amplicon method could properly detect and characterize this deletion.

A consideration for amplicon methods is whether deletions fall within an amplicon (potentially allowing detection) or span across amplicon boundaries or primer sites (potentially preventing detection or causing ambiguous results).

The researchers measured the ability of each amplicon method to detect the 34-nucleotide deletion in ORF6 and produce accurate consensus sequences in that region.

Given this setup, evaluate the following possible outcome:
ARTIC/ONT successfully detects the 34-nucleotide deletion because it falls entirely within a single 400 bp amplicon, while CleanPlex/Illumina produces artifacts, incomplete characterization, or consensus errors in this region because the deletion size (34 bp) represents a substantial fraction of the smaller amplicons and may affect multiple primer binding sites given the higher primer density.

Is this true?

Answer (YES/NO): NO